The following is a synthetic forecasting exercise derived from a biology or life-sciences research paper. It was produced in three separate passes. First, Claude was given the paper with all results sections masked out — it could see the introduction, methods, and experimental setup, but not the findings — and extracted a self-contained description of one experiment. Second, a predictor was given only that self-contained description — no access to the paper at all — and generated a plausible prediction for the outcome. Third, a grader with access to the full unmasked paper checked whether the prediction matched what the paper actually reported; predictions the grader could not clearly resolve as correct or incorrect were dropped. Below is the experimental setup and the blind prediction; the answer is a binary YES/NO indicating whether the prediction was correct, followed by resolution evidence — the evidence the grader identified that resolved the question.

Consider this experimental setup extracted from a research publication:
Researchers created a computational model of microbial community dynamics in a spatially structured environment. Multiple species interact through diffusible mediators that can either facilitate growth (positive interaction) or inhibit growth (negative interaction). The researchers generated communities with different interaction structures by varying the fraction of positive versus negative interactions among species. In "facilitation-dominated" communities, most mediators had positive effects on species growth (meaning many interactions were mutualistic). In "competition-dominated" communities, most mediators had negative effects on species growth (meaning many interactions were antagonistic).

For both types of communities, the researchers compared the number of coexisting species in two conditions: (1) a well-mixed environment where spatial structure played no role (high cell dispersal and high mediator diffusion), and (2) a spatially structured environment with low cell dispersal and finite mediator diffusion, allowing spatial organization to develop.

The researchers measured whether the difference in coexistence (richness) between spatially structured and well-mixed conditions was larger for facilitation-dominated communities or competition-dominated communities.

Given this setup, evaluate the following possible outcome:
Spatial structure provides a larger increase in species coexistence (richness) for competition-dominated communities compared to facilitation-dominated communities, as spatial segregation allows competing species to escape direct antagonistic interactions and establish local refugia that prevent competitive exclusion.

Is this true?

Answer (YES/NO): NO